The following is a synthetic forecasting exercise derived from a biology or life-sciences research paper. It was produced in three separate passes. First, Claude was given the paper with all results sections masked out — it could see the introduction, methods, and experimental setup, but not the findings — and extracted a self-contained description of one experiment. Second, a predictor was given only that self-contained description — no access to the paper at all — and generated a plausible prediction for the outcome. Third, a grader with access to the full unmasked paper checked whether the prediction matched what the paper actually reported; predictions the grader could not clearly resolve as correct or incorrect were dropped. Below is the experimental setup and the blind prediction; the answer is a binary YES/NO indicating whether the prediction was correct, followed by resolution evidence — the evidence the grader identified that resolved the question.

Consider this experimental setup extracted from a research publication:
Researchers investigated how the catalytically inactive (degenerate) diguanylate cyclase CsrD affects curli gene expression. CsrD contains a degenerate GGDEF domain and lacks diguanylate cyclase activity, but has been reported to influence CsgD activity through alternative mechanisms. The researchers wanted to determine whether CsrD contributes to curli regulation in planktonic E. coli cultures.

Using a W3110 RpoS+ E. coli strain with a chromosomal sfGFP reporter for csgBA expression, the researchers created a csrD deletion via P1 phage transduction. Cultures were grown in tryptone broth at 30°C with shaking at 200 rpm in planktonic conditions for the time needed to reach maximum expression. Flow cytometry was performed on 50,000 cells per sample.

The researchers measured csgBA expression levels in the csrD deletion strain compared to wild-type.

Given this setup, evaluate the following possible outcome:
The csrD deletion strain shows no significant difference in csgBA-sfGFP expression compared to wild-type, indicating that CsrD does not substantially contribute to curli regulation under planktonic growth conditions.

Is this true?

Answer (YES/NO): NO